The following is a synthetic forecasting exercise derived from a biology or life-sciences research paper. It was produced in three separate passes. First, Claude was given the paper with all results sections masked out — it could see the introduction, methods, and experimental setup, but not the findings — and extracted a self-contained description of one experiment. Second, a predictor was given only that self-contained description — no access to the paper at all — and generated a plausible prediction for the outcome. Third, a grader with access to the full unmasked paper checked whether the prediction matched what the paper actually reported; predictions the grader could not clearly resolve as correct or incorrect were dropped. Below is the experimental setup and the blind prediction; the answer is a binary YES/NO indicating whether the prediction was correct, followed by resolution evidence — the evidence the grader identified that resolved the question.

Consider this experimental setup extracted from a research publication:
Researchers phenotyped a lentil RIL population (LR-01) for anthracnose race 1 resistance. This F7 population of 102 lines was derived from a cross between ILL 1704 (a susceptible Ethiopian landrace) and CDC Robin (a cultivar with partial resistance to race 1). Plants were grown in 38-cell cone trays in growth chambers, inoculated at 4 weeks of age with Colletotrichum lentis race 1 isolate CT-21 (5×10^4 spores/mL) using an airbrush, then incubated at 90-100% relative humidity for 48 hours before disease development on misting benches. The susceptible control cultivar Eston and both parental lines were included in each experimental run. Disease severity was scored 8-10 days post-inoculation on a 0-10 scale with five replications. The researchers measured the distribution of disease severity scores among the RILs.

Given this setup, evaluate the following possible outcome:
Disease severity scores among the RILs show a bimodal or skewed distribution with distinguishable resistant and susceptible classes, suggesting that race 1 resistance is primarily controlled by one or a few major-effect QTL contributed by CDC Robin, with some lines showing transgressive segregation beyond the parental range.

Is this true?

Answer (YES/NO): YES